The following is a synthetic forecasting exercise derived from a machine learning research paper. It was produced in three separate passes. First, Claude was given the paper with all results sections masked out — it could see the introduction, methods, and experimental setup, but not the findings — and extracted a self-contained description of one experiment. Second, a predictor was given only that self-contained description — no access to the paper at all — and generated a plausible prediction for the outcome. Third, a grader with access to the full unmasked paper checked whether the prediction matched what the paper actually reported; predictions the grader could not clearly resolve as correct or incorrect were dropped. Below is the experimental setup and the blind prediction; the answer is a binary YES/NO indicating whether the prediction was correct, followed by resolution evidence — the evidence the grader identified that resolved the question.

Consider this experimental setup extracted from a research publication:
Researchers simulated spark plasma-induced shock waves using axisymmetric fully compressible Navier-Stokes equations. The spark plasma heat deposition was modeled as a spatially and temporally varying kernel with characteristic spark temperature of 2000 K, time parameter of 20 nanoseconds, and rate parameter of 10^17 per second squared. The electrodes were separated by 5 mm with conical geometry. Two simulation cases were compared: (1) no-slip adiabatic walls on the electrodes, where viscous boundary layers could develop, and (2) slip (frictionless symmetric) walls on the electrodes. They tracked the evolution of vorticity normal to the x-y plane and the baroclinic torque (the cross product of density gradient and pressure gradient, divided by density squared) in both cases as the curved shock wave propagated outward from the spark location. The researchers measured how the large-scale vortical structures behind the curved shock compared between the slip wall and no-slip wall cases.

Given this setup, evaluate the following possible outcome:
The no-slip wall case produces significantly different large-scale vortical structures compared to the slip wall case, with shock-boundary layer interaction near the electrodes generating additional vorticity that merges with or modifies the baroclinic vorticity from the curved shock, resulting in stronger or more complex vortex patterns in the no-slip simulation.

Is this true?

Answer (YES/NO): NO